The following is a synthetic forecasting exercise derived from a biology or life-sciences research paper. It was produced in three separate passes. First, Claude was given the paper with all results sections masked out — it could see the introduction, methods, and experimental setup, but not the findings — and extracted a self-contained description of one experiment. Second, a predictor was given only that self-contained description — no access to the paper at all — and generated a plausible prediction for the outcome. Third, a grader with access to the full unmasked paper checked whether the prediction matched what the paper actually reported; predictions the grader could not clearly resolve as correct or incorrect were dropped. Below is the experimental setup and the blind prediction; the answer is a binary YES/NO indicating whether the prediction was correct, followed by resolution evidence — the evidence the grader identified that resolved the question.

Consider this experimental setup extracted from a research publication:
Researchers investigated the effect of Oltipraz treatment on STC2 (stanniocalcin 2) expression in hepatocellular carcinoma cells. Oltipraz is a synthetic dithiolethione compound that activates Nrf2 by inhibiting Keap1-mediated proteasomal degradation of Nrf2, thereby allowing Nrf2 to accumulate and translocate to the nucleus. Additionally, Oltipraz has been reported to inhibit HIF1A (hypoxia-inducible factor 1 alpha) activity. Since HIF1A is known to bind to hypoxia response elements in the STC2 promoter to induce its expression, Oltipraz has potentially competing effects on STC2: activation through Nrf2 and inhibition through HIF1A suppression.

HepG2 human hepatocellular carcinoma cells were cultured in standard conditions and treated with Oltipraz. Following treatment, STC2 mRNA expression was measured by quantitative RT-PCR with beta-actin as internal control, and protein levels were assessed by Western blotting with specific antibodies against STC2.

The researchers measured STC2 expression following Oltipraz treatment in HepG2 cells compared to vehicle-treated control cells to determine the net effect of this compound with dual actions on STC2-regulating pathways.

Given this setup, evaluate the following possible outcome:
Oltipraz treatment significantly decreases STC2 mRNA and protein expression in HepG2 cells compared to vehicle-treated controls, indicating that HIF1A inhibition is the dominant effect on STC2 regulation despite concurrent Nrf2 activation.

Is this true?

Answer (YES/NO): NO